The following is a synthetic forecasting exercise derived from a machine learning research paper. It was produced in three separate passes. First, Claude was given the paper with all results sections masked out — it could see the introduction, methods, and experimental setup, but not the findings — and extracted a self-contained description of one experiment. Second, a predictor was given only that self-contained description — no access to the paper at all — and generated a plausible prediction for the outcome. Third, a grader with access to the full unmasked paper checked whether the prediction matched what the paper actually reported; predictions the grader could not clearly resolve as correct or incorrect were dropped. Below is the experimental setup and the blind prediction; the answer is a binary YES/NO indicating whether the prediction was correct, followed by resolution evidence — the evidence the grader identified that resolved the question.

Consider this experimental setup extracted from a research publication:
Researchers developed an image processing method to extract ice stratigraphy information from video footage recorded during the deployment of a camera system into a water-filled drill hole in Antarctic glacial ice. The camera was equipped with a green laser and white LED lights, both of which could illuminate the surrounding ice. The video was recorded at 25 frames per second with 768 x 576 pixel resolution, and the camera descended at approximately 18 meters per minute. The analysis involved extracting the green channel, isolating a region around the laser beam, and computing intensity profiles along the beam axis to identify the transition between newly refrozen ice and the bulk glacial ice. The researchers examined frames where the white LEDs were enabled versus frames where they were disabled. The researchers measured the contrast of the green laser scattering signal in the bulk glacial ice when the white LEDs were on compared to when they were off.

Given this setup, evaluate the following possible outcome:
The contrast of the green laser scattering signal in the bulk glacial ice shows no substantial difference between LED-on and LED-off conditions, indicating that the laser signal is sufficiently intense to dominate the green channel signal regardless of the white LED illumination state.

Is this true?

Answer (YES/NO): NO